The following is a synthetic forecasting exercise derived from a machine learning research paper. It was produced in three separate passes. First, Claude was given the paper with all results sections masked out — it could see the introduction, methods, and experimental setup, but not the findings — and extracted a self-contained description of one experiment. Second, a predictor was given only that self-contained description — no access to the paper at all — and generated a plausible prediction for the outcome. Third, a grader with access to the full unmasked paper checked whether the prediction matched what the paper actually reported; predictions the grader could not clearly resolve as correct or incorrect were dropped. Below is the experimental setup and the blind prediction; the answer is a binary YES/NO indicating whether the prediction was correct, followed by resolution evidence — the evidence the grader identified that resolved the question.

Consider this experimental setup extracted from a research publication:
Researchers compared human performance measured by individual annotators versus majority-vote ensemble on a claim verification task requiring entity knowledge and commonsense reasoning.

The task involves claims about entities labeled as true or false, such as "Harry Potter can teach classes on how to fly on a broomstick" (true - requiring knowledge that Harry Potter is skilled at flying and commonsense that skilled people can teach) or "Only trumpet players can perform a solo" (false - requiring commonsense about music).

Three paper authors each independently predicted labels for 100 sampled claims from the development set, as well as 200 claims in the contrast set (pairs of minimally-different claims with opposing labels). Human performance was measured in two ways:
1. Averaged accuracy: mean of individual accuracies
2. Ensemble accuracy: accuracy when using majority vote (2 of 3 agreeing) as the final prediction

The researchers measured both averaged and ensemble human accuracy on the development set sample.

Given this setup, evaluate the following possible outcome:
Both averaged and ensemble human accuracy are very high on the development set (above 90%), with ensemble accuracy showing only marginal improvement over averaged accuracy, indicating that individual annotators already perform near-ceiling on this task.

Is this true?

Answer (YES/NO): YES